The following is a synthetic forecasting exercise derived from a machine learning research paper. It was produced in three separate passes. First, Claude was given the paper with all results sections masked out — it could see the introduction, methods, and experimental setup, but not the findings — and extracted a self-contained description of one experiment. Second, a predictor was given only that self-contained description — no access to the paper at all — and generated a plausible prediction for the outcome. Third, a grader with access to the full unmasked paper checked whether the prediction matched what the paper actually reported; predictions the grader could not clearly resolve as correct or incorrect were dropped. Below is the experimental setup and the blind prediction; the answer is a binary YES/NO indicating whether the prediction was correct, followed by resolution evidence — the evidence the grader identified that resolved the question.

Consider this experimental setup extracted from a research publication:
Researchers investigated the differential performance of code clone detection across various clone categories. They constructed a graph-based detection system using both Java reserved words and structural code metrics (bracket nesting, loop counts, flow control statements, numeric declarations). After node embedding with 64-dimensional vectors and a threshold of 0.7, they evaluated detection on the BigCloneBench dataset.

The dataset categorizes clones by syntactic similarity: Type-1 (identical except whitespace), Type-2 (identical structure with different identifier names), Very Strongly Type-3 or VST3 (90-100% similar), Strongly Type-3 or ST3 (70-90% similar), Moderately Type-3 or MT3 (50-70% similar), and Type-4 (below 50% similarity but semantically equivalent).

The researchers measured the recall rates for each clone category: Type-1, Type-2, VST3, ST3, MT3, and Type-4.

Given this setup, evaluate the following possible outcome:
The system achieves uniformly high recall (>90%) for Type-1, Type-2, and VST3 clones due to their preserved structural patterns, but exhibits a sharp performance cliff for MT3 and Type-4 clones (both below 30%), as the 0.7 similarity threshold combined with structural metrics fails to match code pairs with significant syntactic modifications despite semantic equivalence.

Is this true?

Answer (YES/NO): NO